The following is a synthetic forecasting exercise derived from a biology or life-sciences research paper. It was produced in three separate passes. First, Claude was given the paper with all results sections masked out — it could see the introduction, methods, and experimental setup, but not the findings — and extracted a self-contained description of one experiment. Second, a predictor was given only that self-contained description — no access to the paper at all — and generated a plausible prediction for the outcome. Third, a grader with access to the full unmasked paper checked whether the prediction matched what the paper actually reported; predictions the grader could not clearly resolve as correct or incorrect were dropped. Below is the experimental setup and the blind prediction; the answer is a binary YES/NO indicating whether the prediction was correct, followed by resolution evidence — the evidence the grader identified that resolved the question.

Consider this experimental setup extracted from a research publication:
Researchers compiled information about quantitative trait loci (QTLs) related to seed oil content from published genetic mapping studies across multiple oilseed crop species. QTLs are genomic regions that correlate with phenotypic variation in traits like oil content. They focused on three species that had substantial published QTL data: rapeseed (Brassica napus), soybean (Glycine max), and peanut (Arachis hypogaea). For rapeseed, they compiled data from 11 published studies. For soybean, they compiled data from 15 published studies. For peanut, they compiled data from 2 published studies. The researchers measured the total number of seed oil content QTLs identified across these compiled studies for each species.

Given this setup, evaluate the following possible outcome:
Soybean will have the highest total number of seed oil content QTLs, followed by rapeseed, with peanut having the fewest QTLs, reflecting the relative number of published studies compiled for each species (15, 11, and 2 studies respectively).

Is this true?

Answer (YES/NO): YES